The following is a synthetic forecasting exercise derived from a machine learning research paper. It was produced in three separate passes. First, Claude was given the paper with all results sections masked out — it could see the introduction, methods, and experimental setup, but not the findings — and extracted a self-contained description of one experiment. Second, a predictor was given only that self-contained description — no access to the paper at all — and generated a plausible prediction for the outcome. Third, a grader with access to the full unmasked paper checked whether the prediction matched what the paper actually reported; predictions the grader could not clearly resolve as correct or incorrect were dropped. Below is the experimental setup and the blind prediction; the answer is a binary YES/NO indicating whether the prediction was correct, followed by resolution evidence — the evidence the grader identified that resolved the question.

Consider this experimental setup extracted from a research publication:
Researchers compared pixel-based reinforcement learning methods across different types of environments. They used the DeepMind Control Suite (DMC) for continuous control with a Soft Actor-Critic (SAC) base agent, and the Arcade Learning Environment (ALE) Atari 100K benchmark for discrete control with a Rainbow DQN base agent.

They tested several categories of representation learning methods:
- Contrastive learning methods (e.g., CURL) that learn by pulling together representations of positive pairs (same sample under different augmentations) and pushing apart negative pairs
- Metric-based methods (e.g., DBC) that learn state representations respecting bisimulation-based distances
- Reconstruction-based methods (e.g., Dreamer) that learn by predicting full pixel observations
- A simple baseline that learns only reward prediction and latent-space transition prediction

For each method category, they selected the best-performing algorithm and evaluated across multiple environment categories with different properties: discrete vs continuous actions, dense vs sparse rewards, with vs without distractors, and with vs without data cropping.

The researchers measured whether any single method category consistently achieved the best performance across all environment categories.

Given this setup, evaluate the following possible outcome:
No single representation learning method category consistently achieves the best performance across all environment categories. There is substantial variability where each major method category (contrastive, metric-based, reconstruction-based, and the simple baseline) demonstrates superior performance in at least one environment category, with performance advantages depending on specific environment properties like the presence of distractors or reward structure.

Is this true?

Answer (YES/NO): NO